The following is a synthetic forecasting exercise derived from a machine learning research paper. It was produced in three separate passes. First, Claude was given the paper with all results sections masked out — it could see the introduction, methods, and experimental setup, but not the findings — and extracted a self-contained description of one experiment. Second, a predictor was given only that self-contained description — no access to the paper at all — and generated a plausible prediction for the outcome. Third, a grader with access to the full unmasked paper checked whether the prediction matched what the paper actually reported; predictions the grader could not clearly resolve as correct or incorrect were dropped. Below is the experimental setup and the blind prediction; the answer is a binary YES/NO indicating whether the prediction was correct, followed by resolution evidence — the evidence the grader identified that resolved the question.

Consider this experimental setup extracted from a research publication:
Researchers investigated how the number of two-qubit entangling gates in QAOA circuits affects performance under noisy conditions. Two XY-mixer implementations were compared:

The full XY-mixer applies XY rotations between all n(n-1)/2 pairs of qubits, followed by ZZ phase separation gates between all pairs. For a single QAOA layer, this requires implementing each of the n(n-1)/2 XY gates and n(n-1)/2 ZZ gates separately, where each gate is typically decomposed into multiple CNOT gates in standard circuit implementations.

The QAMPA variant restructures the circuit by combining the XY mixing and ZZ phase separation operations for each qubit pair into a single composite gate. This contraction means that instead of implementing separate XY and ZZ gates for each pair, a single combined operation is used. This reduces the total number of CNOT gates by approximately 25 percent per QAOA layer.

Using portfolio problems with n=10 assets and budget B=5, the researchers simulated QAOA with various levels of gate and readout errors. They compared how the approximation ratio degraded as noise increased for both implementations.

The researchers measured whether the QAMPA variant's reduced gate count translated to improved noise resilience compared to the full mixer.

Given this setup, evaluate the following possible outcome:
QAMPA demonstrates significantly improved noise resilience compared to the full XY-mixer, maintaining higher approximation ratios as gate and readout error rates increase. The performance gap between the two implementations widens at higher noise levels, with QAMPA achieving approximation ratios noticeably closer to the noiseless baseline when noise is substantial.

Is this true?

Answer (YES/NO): NO